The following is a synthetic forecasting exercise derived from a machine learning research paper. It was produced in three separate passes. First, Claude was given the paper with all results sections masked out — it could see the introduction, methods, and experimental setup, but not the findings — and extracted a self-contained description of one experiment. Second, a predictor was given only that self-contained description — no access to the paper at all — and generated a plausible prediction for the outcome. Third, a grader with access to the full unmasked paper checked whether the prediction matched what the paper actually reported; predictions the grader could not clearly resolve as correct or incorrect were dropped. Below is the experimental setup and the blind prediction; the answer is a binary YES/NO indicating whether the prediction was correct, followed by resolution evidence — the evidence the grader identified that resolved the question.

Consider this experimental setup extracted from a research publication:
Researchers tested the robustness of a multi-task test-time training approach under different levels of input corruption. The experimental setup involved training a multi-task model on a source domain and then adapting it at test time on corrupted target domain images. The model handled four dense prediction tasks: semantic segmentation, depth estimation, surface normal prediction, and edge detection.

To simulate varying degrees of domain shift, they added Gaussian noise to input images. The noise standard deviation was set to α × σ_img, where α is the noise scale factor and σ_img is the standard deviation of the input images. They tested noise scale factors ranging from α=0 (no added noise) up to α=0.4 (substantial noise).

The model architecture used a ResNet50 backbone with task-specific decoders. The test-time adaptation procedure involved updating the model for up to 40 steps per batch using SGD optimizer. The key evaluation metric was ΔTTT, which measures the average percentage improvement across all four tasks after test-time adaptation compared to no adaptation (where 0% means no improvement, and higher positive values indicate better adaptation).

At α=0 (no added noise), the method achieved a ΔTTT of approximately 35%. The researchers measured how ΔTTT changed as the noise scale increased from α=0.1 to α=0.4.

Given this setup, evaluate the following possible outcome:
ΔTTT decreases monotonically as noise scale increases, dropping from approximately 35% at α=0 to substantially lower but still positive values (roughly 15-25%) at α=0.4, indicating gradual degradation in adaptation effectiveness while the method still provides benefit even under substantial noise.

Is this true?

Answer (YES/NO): YES